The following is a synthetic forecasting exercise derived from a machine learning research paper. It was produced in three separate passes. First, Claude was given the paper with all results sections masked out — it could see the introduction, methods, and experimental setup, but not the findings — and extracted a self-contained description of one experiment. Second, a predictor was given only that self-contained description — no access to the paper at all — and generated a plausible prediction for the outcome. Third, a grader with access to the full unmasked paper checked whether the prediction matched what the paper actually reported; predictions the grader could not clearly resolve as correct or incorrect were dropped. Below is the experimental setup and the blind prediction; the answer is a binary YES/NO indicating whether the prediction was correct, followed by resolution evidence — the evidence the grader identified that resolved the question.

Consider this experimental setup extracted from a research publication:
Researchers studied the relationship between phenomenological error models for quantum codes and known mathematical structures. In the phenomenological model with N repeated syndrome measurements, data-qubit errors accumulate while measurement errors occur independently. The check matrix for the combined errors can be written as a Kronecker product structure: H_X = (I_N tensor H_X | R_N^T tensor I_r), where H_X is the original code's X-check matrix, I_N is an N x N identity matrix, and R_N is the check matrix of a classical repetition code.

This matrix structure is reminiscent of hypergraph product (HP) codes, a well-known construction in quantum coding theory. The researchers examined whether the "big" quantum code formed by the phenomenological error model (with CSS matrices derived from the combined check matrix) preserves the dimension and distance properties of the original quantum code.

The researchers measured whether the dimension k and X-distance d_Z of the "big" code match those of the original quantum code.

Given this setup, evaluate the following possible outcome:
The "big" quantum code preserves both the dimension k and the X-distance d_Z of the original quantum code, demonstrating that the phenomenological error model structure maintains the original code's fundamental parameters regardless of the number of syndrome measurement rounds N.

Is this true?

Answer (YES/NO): YES